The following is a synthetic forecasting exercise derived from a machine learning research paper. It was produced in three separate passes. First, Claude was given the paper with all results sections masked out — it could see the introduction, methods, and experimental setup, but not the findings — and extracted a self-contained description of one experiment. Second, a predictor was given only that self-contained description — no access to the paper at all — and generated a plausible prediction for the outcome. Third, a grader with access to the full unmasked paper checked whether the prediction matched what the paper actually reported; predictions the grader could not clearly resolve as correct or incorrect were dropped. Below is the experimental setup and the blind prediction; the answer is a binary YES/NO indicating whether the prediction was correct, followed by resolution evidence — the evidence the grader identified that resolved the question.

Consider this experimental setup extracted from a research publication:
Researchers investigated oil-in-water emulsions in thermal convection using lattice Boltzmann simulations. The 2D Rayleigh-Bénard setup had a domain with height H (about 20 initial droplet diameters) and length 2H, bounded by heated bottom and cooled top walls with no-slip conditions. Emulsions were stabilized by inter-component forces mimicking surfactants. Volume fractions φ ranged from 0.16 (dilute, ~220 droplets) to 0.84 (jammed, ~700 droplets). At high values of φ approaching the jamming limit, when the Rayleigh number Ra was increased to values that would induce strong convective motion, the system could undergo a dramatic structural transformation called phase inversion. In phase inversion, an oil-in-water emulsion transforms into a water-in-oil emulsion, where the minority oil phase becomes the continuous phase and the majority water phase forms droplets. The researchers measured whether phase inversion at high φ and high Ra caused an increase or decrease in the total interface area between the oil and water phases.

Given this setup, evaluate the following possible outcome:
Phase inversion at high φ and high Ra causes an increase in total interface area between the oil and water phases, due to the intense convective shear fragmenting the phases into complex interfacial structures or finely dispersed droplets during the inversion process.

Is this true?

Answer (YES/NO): NO